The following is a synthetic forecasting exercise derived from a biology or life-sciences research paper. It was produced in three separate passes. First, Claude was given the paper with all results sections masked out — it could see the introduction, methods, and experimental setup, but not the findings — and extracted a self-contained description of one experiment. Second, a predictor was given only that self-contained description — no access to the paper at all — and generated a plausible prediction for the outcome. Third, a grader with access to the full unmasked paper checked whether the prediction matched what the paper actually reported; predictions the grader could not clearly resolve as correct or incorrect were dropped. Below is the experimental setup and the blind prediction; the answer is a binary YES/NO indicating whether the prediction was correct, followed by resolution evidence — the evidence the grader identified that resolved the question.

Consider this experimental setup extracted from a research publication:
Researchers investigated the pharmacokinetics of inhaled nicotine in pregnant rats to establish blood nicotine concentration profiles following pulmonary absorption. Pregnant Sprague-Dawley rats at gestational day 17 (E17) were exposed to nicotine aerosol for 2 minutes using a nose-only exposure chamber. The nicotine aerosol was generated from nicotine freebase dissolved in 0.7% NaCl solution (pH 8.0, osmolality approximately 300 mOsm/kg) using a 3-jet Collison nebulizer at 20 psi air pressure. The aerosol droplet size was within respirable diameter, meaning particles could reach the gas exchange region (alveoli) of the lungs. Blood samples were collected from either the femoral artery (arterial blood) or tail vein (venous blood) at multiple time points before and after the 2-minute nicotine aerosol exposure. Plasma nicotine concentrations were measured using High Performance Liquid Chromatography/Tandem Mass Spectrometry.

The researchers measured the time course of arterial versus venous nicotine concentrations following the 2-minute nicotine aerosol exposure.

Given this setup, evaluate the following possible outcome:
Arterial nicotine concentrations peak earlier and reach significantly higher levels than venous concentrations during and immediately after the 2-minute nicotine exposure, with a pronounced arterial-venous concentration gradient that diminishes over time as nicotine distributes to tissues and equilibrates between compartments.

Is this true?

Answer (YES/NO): YES